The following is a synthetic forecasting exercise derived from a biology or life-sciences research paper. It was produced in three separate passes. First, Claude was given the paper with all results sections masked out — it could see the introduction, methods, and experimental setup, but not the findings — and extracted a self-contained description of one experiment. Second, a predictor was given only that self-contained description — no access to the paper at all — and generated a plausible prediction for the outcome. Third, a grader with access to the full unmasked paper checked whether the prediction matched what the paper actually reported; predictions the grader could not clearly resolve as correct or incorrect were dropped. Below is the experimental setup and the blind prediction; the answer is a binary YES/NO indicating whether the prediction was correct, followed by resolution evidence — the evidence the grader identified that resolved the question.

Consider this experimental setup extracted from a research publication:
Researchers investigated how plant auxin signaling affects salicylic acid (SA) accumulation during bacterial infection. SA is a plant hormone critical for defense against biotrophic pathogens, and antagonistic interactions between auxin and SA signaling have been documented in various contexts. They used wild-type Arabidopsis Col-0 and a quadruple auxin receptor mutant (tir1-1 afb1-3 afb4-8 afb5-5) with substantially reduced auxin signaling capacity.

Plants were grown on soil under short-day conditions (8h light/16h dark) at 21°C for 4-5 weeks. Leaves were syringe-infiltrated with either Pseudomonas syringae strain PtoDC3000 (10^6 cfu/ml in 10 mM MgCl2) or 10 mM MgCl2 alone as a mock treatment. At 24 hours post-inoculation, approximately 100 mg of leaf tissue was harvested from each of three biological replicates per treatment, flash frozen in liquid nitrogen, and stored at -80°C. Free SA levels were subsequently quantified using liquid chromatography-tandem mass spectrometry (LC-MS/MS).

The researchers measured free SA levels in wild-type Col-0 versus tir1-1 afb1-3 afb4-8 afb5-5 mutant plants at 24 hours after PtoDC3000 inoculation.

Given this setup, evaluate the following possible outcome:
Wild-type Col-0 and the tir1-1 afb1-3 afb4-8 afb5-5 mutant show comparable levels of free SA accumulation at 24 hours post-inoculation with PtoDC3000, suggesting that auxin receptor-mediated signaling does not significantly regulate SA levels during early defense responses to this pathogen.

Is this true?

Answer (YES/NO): NO